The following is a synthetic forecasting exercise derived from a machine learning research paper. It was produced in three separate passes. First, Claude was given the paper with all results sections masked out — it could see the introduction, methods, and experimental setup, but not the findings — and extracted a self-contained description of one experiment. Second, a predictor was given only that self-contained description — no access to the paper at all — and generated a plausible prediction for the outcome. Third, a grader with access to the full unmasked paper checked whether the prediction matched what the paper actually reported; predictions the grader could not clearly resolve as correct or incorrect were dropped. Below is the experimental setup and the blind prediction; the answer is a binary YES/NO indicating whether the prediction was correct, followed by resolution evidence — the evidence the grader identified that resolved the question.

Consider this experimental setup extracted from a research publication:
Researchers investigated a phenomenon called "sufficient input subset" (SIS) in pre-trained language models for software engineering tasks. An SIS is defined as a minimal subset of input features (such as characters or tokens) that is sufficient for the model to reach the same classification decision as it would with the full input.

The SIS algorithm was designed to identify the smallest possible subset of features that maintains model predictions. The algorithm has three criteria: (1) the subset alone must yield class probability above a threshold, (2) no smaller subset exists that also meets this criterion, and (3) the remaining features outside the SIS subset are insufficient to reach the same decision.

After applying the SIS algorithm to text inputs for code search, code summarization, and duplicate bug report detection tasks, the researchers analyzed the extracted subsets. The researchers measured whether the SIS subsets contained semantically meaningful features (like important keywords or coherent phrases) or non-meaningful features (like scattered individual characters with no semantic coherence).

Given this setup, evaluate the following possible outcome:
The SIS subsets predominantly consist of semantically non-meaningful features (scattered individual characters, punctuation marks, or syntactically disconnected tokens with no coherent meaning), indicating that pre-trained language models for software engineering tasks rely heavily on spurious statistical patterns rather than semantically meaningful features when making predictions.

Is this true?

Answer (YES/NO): YES